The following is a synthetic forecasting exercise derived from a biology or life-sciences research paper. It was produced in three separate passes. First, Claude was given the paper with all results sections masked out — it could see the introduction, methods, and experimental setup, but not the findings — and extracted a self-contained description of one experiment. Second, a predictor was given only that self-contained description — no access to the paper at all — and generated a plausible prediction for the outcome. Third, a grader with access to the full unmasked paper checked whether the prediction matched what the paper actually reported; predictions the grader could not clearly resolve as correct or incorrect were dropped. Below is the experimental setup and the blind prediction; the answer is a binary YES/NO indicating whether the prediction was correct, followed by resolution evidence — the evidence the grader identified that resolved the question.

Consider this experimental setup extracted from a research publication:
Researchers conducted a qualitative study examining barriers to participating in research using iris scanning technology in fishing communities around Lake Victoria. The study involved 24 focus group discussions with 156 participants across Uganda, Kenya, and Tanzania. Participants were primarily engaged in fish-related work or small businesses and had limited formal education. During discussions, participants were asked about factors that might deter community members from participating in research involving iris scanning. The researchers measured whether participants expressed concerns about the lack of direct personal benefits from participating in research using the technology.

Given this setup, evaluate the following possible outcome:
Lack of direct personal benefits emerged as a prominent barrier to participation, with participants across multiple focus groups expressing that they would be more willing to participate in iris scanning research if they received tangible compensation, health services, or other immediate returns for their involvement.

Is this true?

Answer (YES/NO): YES